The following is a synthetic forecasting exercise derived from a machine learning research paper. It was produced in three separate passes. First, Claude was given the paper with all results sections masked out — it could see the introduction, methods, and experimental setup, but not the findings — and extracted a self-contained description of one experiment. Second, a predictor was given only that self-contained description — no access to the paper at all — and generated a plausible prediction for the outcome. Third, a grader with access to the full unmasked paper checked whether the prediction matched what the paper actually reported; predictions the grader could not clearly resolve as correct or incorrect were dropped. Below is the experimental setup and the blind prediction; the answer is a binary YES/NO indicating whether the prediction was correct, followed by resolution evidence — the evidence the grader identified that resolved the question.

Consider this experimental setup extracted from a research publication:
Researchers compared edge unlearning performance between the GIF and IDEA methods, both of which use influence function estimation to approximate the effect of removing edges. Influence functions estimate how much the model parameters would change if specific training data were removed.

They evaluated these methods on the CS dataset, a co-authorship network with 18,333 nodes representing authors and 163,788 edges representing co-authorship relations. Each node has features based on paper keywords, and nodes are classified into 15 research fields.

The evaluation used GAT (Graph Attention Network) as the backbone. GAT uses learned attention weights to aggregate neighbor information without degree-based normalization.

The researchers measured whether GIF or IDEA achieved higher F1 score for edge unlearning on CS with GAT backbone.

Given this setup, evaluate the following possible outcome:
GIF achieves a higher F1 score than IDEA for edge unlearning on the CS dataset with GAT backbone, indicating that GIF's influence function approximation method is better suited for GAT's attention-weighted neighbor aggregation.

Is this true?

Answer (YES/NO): NO